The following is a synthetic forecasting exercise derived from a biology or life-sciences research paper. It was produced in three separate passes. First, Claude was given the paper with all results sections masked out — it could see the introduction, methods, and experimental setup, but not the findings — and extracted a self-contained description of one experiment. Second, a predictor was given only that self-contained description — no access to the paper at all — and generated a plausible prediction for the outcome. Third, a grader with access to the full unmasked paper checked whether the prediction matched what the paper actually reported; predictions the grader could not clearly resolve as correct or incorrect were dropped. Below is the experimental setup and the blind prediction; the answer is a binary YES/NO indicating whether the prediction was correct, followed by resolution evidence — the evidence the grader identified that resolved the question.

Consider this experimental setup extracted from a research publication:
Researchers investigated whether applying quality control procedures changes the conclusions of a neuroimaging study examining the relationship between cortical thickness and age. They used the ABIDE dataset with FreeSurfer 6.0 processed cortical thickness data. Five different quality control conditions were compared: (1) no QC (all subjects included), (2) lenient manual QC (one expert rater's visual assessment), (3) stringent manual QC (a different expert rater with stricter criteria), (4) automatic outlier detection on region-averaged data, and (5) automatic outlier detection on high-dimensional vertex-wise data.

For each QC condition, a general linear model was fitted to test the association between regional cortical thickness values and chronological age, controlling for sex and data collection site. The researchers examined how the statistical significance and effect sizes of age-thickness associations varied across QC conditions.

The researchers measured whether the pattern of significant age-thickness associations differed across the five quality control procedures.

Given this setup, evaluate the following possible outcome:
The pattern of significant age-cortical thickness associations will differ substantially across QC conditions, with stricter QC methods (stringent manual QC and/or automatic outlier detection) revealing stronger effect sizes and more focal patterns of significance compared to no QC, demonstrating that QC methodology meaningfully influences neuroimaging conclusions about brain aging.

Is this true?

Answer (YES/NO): NO